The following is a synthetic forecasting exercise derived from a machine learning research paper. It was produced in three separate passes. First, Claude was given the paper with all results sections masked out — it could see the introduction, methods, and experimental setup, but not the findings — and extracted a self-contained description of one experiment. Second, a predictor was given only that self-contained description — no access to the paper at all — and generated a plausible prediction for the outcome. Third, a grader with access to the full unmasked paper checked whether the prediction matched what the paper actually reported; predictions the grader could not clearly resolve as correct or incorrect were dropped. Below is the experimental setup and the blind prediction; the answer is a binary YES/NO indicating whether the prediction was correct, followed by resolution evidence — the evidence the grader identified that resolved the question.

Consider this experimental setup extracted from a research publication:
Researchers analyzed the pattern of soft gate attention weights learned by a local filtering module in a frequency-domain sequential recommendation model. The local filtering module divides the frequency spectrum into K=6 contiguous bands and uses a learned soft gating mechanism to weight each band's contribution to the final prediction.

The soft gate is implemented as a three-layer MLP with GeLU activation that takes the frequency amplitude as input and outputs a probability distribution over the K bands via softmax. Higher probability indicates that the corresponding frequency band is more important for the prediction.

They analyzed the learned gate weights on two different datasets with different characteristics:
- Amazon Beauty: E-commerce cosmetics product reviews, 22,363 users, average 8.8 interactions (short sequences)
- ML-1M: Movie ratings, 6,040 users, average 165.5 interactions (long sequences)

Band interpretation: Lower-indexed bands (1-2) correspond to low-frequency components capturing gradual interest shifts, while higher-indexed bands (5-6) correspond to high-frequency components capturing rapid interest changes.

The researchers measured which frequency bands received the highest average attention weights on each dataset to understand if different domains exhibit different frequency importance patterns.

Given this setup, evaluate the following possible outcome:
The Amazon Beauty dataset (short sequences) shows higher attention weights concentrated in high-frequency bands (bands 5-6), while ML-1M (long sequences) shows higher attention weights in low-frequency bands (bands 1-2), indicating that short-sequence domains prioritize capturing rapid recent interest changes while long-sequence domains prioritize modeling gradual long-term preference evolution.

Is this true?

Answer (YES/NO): NO